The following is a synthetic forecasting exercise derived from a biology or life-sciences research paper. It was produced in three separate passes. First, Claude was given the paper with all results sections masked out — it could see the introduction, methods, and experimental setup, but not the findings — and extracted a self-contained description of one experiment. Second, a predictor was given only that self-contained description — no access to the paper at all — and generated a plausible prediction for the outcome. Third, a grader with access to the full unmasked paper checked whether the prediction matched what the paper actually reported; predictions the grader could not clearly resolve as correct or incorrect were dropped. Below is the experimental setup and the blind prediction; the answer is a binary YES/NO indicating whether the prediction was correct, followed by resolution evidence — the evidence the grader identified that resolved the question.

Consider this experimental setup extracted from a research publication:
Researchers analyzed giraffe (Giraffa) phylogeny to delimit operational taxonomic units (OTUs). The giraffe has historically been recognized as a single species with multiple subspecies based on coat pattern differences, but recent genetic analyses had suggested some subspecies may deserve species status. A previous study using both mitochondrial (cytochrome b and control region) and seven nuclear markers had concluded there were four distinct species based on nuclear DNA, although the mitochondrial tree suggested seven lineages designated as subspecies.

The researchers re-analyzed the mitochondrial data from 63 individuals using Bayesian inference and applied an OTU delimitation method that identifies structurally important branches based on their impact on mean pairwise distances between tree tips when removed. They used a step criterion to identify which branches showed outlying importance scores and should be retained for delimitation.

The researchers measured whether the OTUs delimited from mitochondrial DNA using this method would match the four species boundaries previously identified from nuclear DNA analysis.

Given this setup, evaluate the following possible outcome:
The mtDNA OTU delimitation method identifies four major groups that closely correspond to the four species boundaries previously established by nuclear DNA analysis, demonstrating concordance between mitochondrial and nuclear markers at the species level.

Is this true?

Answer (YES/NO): NO